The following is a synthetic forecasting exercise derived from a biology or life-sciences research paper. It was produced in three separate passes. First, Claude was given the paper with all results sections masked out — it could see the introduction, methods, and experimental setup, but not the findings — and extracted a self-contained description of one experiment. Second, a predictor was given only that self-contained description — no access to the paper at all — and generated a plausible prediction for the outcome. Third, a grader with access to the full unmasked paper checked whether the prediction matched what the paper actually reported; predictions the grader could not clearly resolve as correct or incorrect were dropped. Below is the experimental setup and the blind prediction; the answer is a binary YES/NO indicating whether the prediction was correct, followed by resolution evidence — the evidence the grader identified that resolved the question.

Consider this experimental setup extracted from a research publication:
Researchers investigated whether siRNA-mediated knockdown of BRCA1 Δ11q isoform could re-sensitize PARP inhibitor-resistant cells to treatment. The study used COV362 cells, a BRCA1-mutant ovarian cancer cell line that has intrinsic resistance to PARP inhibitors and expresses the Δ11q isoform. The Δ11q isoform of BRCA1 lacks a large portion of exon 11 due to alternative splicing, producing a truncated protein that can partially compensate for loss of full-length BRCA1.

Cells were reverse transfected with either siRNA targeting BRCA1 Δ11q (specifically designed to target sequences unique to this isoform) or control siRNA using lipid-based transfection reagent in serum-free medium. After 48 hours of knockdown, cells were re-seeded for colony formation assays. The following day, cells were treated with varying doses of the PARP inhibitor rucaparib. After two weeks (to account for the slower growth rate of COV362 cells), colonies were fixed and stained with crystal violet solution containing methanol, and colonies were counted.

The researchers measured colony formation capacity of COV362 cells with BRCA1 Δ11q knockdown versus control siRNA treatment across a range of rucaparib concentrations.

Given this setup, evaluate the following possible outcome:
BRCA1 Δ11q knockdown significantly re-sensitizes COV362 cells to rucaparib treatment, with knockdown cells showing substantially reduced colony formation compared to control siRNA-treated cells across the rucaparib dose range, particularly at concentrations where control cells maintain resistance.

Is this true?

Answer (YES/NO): YES